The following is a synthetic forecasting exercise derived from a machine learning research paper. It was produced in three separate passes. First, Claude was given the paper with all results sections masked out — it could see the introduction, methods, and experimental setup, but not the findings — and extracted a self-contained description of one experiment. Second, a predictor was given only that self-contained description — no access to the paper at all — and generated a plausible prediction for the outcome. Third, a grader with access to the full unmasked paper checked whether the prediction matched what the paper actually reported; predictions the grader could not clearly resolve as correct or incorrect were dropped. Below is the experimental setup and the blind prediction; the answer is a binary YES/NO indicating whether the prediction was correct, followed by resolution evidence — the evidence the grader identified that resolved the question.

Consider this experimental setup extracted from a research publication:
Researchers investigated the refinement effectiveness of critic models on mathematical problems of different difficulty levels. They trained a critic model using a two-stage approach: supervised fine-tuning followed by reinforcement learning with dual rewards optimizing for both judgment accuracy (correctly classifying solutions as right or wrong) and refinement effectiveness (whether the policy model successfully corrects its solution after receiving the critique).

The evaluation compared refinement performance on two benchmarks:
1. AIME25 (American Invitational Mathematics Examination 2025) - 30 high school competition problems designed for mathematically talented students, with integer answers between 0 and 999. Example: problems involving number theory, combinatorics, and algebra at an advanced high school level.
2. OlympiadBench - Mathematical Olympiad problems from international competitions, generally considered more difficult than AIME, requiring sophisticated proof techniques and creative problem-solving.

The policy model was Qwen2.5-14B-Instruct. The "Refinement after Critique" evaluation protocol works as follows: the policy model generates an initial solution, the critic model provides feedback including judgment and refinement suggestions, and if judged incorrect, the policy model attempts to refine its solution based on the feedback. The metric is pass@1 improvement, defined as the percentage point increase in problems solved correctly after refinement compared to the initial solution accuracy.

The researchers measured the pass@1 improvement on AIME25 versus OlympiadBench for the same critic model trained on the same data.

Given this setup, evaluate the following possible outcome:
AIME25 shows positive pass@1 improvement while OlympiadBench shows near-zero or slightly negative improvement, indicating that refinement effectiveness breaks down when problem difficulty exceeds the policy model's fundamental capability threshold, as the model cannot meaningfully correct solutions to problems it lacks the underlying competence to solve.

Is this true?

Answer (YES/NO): NO